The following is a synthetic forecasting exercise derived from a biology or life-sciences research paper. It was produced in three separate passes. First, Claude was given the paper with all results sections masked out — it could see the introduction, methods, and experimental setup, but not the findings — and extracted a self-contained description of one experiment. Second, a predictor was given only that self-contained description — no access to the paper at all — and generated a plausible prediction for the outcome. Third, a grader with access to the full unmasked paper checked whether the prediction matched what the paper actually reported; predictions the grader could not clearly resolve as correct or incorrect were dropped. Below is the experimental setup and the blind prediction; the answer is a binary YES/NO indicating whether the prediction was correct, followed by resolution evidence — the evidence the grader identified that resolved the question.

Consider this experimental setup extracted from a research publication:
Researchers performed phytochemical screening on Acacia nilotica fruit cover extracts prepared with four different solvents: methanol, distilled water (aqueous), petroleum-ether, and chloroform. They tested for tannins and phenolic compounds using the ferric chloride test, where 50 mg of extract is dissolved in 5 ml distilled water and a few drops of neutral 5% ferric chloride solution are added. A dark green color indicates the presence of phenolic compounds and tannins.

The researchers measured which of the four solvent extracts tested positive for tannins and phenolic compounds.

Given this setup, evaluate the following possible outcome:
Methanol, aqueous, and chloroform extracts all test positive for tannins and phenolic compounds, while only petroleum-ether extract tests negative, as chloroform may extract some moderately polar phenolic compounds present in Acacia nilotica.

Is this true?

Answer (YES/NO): NO